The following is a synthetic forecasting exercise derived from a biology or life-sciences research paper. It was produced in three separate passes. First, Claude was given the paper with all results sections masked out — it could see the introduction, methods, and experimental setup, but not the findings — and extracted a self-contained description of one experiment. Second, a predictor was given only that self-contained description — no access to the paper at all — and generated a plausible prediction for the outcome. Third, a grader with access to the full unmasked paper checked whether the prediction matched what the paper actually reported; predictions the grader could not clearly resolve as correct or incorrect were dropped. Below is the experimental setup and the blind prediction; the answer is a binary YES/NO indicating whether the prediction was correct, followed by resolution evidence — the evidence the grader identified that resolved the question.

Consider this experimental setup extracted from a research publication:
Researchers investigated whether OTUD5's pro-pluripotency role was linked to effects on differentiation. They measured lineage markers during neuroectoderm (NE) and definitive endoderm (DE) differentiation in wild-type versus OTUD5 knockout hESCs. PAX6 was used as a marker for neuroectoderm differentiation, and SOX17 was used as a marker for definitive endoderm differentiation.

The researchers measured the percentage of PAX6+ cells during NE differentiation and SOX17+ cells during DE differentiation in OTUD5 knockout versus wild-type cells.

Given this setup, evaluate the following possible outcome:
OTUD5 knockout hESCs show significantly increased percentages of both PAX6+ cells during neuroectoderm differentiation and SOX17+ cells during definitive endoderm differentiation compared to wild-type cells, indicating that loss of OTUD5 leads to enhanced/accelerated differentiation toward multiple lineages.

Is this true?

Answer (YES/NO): NO